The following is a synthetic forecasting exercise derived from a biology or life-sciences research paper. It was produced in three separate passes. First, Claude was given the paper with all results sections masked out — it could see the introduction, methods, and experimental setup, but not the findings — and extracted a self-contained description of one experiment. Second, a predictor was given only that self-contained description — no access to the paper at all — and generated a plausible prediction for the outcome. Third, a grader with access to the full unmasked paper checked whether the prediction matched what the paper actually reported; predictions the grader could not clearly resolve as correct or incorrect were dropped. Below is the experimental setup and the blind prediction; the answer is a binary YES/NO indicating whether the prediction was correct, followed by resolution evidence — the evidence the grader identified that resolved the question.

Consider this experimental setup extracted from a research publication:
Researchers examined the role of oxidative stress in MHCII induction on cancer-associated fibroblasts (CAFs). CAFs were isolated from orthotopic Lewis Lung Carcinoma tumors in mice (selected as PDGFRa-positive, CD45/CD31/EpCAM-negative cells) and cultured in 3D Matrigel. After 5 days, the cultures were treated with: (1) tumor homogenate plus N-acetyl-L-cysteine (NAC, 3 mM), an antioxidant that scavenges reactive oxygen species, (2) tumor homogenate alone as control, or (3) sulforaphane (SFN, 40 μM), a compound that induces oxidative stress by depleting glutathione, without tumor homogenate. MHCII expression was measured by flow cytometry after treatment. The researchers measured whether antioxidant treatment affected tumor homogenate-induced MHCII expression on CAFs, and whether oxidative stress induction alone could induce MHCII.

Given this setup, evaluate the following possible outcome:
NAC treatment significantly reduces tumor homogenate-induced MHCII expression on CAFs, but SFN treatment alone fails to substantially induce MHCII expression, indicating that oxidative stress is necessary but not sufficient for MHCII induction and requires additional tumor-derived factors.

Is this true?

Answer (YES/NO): YES